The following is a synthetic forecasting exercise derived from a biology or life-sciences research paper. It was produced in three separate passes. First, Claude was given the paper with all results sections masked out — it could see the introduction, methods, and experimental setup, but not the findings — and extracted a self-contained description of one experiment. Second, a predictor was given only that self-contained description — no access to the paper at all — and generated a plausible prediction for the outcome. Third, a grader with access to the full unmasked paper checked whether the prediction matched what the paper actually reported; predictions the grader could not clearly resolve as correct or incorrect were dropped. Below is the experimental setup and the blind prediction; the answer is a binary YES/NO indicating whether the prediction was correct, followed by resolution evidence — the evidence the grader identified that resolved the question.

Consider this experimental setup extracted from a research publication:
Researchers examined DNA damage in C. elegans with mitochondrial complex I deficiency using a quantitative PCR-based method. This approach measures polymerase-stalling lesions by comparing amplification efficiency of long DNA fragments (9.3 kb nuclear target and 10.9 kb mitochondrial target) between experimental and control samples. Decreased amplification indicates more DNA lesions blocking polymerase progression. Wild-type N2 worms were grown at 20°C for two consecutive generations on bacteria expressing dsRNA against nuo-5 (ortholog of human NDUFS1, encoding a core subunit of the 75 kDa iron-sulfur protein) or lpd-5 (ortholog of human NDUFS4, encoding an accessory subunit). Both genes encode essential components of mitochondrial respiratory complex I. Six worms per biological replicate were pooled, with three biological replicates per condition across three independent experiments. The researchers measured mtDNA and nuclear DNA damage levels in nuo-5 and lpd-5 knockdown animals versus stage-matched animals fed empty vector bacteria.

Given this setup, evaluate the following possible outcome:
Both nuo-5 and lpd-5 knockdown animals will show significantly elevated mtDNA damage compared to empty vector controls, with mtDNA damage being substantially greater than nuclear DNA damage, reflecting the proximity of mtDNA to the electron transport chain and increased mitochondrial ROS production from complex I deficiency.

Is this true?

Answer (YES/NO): NO